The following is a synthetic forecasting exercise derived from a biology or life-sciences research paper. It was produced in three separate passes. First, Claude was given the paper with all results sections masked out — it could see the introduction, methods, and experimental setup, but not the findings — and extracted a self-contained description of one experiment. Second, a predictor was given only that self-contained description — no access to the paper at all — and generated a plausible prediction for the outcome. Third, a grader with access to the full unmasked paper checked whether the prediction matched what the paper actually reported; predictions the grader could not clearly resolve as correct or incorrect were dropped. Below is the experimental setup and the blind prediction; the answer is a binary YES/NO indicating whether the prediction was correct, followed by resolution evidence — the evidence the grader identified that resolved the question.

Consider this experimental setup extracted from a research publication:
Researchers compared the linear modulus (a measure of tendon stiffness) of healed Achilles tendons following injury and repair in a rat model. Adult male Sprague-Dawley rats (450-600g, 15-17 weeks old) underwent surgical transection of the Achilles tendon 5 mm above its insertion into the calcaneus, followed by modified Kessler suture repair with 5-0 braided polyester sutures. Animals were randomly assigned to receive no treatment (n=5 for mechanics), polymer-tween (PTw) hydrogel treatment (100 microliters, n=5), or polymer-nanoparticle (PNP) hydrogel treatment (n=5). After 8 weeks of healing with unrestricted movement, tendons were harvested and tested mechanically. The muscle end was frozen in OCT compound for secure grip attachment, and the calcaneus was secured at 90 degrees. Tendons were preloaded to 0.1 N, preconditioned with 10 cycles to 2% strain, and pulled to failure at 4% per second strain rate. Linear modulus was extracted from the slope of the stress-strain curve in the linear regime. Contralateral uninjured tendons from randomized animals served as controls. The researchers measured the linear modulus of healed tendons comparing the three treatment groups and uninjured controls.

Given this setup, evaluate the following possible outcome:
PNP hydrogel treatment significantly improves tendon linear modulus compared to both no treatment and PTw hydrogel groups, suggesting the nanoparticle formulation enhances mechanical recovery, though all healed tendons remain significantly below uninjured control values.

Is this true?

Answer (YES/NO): NO